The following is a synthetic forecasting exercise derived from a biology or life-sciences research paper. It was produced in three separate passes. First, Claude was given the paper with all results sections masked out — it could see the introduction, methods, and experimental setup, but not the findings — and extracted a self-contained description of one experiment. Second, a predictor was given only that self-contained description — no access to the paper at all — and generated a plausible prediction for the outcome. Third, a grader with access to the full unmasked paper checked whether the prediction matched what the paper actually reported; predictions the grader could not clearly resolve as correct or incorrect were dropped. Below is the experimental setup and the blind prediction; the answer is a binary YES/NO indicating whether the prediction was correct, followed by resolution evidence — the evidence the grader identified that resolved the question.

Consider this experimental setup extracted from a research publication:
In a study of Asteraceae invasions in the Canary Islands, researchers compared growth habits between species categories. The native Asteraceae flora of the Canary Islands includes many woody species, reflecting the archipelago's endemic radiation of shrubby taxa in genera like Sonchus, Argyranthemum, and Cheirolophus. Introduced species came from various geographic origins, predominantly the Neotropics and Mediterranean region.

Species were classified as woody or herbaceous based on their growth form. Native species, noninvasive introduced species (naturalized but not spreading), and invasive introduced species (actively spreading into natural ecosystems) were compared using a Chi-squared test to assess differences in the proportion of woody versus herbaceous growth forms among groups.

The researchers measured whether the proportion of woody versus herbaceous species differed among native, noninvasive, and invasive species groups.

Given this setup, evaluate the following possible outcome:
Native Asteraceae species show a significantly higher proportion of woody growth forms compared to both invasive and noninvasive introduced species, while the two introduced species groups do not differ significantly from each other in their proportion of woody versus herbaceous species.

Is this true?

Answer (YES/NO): NO